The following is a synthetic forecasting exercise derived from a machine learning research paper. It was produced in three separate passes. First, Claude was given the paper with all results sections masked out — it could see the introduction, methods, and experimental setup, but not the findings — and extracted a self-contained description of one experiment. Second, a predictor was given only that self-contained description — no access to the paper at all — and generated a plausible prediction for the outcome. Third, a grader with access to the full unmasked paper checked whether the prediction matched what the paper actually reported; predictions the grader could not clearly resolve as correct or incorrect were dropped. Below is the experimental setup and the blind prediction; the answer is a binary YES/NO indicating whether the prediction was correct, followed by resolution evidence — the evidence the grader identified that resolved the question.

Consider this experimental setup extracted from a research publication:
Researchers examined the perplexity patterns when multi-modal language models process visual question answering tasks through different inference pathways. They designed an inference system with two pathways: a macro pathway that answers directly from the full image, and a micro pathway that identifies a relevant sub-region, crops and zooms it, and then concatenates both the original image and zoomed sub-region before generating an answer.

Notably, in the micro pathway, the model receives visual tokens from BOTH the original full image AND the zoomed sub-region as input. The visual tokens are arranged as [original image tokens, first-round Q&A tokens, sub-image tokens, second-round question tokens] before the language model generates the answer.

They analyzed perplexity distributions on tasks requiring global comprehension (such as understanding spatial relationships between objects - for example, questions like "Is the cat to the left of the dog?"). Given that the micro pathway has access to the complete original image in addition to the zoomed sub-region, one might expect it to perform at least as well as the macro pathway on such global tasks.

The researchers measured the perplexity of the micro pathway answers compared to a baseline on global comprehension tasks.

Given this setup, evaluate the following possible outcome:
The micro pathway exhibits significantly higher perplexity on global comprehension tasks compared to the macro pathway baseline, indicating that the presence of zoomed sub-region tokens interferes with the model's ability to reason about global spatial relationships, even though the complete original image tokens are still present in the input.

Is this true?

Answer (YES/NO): YES